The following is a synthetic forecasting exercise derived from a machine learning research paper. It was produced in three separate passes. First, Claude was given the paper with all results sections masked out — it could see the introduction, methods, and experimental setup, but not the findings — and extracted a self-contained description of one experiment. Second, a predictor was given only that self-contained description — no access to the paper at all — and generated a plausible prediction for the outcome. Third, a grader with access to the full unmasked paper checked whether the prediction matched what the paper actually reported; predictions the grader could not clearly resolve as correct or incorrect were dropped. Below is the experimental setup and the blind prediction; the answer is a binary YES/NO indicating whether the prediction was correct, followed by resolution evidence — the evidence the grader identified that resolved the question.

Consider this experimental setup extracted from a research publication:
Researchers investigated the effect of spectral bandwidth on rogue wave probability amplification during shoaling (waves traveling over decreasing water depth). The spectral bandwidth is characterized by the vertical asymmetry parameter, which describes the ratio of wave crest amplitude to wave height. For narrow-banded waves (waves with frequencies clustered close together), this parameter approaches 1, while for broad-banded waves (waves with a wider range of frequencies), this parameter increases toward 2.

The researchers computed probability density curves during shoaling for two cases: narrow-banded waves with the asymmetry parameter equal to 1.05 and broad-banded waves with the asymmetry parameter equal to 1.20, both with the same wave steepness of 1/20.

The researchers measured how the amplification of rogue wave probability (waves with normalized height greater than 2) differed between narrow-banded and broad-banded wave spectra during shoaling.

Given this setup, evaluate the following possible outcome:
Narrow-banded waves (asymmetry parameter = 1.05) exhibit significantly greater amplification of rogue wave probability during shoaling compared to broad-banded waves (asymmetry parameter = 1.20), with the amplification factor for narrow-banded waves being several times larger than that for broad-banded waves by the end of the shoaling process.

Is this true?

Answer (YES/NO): NO